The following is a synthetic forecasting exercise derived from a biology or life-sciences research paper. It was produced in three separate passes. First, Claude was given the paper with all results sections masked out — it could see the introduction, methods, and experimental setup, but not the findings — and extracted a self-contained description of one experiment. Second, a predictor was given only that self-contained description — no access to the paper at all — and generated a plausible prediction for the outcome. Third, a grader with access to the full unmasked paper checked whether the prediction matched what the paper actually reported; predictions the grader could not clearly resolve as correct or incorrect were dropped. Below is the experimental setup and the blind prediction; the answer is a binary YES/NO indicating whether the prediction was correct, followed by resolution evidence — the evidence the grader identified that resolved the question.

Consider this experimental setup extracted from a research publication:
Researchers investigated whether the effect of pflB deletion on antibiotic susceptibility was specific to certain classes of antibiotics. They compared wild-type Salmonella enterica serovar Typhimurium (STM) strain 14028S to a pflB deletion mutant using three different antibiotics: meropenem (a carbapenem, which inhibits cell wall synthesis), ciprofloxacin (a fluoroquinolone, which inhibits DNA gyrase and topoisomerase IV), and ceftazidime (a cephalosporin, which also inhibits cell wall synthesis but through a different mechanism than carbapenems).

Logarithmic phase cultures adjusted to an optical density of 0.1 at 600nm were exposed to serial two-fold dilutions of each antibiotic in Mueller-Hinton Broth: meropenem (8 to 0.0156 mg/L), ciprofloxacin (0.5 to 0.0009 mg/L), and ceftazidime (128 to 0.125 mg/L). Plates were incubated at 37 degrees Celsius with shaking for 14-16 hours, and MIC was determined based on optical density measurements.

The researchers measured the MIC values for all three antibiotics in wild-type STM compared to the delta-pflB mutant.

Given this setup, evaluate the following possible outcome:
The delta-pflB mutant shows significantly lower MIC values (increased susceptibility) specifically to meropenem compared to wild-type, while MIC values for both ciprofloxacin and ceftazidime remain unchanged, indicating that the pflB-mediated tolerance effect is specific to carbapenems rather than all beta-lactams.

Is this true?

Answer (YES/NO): NO